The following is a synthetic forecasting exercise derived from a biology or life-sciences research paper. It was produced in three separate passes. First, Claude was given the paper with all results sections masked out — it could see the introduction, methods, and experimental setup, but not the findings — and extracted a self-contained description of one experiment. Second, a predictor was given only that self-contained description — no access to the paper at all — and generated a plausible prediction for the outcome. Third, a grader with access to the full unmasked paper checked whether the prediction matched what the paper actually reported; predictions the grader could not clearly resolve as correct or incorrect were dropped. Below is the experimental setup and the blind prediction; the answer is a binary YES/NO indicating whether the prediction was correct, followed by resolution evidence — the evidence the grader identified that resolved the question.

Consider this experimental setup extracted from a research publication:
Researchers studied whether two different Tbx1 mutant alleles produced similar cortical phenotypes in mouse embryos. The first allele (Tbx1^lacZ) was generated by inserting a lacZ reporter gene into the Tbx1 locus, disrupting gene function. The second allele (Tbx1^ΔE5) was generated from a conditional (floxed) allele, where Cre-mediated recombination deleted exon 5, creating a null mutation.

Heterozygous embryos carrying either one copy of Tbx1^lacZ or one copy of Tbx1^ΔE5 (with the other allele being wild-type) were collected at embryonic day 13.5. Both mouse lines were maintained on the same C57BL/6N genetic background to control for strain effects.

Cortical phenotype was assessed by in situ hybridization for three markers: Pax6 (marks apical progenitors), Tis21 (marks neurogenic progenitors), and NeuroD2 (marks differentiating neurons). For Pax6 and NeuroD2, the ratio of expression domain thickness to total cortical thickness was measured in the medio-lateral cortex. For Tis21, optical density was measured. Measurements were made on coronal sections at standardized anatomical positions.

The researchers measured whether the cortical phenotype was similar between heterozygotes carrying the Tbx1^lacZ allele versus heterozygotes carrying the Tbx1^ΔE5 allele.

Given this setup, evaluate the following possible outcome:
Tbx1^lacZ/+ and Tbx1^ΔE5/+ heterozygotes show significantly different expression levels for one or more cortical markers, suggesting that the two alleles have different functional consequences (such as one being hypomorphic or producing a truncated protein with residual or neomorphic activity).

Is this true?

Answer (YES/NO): NO